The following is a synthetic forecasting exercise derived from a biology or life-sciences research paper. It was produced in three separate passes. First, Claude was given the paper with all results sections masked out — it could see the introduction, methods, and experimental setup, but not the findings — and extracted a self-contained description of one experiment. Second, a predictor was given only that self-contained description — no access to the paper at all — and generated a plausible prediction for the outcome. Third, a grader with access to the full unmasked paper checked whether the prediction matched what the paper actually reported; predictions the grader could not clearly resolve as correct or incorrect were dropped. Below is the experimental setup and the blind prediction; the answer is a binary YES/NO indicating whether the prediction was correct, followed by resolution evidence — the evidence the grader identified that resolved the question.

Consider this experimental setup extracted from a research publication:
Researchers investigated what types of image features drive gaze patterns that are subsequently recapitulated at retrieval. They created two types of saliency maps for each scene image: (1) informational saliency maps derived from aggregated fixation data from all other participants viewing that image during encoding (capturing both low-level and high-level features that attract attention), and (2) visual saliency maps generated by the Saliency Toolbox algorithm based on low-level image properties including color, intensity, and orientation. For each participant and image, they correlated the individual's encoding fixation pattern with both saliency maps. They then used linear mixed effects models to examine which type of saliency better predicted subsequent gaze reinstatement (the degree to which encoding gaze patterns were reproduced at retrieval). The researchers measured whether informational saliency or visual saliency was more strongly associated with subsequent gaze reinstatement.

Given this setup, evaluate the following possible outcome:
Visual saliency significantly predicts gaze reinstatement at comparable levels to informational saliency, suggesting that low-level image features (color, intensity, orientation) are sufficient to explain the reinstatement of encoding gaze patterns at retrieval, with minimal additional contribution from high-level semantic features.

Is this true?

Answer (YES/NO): NO